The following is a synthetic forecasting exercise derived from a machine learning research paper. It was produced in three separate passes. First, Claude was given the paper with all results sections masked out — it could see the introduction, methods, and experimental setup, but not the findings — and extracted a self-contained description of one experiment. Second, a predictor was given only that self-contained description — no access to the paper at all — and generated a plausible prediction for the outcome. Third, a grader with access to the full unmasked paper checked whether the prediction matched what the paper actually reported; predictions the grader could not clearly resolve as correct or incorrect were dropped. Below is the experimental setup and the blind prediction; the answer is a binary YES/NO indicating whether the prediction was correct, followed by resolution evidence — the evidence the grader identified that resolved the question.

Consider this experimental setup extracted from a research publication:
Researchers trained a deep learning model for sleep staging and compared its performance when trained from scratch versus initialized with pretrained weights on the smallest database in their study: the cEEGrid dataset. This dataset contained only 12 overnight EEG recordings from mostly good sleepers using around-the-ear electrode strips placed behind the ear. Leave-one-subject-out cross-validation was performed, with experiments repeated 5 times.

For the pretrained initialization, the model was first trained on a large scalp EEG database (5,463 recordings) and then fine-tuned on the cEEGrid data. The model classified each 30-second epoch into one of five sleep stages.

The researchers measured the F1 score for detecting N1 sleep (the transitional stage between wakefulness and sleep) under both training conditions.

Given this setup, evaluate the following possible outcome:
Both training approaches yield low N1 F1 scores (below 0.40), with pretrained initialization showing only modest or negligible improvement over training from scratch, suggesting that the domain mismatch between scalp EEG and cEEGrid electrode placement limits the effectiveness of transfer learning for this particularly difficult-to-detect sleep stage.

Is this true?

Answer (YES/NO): NO